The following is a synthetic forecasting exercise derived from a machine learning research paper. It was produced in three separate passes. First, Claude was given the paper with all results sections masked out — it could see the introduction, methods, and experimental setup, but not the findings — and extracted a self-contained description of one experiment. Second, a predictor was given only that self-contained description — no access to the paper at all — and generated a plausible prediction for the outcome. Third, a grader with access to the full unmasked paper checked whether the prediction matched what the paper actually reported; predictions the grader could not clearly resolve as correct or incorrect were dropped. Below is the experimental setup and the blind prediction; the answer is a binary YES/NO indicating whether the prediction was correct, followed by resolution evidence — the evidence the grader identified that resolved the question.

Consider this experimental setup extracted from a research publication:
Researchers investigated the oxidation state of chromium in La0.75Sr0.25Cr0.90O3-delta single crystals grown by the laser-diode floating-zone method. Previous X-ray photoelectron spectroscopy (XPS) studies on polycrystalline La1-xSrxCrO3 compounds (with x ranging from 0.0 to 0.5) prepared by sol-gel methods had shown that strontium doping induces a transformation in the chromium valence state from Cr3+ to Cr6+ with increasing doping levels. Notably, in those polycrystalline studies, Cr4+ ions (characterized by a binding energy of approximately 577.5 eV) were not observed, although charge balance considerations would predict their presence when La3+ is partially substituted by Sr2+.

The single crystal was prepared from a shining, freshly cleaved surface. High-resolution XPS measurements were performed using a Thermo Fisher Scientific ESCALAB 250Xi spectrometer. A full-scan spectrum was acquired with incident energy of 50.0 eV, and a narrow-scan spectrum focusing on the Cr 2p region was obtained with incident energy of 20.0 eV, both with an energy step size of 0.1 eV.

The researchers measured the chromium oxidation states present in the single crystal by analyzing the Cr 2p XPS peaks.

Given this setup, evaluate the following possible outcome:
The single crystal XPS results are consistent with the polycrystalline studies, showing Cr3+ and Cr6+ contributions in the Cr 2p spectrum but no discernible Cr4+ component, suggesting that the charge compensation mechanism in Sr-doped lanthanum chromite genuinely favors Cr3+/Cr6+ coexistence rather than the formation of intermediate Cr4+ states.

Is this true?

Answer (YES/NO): NO